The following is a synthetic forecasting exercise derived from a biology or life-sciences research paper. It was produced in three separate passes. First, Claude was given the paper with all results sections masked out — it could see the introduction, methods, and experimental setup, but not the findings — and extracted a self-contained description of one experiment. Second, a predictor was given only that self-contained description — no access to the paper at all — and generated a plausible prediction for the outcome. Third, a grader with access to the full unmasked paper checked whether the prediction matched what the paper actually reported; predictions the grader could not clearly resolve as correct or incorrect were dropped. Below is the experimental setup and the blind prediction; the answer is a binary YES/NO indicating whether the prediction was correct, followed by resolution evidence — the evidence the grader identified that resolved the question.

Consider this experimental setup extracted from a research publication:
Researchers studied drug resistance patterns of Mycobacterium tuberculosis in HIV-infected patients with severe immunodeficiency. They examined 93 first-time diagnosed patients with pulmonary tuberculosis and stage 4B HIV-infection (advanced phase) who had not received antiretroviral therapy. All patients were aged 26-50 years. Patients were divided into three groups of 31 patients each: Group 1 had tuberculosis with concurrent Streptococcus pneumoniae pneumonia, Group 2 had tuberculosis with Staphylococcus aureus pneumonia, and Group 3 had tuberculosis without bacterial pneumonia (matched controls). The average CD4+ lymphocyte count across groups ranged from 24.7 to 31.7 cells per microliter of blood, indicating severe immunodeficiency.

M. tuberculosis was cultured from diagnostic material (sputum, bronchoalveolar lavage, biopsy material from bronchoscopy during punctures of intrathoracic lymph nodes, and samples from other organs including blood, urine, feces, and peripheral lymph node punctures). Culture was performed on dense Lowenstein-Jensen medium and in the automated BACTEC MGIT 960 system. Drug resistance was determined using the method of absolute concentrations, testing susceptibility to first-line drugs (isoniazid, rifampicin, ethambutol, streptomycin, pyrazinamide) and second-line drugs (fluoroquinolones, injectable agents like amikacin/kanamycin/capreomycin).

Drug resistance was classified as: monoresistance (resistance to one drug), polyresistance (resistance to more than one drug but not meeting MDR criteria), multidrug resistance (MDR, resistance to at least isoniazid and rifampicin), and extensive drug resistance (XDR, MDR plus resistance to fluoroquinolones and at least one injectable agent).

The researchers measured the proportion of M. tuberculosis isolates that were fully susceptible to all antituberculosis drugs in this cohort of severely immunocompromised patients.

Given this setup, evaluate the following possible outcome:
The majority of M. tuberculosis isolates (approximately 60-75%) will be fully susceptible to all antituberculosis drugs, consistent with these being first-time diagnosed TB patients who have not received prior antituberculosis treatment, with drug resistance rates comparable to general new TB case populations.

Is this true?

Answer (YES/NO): NO